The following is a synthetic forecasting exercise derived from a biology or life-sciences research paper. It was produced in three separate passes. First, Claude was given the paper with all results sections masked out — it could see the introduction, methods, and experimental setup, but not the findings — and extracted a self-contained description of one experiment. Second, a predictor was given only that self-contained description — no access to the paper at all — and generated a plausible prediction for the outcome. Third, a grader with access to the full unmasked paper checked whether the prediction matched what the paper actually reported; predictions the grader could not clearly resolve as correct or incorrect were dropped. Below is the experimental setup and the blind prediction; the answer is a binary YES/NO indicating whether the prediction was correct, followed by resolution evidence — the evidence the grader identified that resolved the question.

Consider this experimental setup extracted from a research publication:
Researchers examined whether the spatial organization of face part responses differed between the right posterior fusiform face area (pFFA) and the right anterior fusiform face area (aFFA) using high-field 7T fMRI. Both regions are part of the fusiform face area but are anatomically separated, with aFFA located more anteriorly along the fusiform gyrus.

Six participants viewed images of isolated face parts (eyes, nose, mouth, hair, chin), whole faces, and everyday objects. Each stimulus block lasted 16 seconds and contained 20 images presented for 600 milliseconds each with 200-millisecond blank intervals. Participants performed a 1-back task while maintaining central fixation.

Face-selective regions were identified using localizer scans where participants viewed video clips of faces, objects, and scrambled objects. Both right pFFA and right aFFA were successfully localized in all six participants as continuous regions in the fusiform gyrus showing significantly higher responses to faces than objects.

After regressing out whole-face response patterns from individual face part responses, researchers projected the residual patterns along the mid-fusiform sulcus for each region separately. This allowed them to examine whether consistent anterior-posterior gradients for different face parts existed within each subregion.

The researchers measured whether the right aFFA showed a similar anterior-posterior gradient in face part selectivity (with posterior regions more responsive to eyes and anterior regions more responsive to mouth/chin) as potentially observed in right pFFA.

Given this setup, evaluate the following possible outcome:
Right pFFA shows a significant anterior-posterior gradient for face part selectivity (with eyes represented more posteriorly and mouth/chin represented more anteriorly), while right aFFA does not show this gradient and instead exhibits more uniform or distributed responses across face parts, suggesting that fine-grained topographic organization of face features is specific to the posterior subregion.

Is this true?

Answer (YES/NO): YES